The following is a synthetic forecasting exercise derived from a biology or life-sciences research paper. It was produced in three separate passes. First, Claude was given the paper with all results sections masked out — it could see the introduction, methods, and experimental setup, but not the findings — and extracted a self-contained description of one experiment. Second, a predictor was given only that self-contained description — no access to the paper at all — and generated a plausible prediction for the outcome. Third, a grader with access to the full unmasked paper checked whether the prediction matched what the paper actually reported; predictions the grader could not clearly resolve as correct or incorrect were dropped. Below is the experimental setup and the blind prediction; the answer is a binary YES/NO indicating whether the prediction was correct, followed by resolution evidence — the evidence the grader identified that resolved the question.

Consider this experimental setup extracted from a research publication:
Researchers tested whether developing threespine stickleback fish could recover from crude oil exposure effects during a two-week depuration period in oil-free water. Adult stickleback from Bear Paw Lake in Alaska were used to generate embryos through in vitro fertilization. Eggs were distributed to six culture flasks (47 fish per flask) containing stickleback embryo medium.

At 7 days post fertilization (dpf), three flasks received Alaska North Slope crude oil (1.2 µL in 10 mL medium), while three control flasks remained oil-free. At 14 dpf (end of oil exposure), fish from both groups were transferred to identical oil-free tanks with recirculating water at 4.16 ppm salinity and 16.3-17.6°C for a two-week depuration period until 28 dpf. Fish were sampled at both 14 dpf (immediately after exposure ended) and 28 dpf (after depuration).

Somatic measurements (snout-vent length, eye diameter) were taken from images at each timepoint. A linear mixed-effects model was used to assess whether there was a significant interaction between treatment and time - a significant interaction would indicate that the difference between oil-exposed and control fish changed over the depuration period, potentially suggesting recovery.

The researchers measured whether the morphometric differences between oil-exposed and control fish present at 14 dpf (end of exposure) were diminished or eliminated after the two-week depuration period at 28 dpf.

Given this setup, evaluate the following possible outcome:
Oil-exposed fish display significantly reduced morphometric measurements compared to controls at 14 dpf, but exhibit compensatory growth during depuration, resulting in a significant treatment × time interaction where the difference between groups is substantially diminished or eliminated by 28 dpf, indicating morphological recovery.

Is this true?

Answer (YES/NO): NO